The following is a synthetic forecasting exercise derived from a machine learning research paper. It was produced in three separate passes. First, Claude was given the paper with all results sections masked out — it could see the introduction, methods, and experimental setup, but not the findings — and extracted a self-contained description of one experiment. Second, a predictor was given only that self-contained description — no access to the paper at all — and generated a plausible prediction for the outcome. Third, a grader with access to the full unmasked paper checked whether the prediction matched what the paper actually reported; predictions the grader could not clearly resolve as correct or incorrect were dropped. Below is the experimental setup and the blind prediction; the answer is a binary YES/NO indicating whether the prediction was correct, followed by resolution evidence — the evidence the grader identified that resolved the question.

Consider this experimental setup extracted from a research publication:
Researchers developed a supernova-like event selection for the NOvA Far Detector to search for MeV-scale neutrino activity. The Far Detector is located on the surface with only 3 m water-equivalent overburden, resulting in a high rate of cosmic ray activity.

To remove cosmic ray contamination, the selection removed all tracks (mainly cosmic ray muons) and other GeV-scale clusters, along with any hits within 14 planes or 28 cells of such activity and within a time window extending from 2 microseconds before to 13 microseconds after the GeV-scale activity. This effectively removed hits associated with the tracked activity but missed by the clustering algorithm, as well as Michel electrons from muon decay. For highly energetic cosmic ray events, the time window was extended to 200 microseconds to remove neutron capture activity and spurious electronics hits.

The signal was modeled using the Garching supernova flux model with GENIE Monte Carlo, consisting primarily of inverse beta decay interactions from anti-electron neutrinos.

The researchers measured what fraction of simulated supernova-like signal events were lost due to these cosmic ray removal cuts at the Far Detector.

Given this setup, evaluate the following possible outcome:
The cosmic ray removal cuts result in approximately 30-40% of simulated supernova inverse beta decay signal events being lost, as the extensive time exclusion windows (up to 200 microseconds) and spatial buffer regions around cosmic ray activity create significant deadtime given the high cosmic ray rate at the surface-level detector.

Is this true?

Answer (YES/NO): NO